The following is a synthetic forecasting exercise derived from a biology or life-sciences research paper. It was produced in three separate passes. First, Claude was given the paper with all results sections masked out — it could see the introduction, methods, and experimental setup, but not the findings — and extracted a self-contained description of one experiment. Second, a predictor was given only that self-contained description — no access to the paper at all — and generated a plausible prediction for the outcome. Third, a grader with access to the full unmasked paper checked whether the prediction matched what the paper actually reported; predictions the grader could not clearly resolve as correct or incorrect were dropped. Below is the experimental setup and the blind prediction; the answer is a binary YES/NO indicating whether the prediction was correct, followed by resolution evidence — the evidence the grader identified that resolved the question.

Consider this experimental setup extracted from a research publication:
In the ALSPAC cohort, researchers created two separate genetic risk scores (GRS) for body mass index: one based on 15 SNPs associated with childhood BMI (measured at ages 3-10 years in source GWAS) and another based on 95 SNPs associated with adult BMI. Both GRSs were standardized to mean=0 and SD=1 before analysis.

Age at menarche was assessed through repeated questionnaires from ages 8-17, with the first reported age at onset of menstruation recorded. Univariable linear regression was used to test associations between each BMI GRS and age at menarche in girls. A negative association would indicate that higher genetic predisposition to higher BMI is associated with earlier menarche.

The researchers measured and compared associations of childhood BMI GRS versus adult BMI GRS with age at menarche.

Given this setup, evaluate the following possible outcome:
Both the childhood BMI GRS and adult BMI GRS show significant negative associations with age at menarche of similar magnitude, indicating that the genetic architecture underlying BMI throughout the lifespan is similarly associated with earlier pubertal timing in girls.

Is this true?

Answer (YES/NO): YES